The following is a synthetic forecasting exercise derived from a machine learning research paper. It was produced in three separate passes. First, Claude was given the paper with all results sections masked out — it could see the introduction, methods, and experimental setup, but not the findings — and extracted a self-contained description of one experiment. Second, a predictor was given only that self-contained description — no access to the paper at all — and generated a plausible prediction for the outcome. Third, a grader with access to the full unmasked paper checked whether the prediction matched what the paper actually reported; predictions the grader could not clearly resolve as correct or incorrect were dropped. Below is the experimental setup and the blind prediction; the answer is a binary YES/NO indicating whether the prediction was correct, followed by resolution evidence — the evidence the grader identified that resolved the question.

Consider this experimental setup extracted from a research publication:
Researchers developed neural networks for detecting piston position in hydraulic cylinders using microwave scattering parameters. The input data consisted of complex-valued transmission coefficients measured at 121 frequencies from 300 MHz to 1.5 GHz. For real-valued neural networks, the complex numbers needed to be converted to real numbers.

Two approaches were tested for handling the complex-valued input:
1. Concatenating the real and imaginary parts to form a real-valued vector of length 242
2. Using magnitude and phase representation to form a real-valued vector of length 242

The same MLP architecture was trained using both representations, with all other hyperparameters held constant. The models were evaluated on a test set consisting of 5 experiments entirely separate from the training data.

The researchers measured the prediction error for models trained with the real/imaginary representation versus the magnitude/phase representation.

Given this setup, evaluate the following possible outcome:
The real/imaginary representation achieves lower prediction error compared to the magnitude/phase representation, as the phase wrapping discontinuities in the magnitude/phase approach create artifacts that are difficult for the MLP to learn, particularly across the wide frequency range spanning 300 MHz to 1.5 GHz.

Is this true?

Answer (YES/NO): NO